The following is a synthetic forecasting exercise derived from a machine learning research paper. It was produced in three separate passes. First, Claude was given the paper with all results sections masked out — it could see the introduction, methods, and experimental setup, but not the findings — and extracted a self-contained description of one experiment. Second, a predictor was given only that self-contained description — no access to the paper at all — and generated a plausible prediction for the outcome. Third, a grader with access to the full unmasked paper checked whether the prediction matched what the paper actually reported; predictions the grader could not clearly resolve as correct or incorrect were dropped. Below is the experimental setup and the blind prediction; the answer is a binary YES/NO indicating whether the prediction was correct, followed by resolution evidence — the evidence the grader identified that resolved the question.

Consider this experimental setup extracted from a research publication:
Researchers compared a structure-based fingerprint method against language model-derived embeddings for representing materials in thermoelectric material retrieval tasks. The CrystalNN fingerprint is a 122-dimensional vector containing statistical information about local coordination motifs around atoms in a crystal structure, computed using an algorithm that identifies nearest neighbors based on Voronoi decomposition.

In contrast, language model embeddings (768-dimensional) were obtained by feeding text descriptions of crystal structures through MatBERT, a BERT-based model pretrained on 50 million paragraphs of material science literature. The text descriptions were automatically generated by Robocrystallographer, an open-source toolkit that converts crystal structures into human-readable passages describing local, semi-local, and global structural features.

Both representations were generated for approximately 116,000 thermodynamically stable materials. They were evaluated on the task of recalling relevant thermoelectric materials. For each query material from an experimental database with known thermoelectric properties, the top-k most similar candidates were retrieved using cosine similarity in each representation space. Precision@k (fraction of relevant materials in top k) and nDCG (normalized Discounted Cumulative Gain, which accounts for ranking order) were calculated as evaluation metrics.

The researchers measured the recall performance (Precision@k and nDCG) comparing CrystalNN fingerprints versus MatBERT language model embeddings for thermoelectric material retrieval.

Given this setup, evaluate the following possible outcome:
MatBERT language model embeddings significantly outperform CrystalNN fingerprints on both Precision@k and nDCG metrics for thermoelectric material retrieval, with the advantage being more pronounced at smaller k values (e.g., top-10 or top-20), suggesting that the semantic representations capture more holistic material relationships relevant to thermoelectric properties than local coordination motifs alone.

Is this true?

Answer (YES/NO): YES